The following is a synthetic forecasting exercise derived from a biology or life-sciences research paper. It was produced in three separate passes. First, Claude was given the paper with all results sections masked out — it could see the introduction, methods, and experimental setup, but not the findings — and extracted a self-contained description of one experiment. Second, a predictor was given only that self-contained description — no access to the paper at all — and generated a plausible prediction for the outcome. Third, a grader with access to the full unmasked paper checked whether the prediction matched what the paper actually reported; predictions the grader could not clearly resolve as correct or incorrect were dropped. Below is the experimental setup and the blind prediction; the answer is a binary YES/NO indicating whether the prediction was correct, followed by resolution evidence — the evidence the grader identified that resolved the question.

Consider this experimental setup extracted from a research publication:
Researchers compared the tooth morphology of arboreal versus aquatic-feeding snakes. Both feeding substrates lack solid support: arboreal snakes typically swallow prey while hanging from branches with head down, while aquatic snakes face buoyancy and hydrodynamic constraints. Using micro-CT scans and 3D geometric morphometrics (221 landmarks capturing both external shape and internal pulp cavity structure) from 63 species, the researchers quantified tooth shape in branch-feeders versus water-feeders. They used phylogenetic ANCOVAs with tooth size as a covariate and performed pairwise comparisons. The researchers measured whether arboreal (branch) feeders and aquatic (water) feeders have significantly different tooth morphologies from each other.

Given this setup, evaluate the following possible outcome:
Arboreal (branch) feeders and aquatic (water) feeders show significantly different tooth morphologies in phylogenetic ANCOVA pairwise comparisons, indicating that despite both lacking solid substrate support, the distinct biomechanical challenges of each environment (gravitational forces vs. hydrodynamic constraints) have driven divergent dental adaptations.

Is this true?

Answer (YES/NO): NO